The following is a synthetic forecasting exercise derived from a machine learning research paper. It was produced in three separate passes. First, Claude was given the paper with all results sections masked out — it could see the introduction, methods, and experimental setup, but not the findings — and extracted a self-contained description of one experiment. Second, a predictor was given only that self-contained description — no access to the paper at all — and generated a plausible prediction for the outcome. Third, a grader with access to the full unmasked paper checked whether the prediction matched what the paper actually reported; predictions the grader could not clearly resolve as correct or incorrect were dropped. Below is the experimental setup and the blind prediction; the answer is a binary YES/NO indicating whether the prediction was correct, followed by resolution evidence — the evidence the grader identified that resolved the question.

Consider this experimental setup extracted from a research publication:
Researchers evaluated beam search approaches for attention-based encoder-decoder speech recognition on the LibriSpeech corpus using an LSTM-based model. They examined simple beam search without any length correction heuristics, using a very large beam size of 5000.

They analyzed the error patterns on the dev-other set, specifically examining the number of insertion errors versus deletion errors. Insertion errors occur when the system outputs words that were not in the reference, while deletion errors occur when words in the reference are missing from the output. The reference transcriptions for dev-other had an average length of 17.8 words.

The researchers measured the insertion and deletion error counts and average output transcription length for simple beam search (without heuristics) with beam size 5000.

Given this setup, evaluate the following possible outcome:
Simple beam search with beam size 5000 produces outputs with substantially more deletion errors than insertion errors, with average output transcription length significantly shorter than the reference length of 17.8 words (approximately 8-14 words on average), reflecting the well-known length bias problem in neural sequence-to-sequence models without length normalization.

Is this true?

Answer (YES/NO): YES